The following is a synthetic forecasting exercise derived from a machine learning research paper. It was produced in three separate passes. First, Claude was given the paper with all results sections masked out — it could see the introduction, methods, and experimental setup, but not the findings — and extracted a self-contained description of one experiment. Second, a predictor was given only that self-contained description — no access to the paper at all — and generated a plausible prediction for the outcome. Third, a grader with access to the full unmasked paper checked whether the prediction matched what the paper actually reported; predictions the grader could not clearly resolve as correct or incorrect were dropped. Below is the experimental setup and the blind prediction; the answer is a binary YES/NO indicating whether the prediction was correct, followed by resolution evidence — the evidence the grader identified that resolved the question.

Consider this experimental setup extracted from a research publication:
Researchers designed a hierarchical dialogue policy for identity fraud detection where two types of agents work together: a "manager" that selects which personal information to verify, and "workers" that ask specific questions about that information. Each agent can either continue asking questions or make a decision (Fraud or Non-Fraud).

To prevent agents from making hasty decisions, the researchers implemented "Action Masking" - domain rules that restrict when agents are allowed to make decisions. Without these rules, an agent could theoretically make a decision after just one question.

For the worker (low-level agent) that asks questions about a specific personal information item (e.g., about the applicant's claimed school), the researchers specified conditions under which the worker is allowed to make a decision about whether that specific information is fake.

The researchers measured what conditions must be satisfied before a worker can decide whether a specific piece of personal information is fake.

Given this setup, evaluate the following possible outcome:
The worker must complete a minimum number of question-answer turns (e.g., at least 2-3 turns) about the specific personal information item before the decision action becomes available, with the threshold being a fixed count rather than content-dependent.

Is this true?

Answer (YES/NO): NO